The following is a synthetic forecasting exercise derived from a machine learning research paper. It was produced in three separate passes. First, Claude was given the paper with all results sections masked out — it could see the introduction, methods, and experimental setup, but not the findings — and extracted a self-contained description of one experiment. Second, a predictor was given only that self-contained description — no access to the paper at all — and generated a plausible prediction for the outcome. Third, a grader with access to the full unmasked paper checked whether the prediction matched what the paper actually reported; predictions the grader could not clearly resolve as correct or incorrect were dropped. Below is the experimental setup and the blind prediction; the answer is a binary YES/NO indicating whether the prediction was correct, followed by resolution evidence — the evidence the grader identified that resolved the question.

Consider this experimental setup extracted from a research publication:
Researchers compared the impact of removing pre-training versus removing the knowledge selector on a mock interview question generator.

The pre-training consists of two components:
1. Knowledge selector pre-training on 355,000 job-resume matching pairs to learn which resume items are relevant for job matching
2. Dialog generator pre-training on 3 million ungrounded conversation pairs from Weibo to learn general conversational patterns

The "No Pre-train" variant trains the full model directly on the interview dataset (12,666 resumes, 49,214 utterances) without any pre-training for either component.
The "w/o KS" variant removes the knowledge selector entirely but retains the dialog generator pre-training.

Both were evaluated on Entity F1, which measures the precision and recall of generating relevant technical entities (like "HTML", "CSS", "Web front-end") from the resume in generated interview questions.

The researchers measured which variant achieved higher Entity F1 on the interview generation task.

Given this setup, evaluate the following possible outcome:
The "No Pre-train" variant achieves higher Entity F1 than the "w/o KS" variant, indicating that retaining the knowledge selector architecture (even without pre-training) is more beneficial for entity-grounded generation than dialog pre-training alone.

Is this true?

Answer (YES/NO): NO